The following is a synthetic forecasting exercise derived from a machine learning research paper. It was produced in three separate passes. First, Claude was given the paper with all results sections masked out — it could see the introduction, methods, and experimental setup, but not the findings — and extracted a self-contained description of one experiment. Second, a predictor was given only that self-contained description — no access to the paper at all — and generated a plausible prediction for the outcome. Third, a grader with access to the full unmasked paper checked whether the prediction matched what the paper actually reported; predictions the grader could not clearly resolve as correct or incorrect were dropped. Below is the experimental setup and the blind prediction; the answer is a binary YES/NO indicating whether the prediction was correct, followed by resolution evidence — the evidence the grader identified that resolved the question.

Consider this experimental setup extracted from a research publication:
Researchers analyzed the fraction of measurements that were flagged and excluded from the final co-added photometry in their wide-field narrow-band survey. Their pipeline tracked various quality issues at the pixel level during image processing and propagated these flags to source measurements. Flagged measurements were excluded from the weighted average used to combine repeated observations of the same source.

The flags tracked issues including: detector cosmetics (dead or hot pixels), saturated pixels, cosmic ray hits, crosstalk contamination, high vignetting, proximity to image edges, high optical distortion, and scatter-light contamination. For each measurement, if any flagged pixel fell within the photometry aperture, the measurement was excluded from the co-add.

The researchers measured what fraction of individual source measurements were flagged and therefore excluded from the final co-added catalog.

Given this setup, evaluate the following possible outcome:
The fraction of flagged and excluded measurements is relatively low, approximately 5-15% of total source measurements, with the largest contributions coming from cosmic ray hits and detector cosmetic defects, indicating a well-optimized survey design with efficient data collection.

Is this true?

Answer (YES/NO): NO